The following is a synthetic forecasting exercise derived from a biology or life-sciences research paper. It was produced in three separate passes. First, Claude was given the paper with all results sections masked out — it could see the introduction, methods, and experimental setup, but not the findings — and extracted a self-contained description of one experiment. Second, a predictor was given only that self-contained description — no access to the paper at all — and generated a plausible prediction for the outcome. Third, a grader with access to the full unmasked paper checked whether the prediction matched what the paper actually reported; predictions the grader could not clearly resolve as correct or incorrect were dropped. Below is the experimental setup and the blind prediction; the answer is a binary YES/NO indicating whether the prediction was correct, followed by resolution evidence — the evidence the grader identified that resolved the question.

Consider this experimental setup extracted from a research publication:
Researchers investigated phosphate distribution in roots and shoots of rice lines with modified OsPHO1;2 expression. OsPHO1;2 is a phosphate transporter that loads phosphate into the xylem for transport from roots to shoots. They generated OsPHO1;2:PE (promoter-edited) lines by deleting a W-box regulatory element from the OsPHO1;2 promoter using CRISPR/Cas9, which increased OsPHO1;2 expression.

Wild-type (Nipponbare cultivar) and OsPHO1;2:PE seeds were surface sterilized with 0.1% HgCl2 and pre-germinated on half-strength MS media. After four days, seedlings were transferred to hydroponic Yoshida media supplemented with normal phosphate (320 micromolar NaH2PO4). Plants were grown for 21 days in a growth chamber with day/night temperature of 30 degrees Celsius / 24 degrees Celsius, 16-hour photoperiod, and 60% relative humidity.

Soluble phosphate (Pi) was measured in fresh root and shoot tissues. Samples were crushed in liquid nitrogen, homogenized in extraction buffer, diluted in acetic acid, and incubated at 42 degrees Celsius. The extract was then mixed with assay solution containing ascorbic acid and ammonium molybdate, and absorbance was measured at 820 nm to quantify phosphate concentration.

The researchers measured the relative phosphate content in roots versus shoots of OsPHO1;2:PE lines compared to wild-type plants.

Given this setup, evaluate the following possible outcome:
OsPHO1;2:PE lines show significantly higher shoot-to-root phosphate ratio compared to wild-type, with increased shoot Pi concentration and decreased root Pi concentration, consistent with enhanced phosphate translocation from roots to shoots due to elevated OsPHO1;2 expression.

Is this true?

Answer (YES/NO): NO